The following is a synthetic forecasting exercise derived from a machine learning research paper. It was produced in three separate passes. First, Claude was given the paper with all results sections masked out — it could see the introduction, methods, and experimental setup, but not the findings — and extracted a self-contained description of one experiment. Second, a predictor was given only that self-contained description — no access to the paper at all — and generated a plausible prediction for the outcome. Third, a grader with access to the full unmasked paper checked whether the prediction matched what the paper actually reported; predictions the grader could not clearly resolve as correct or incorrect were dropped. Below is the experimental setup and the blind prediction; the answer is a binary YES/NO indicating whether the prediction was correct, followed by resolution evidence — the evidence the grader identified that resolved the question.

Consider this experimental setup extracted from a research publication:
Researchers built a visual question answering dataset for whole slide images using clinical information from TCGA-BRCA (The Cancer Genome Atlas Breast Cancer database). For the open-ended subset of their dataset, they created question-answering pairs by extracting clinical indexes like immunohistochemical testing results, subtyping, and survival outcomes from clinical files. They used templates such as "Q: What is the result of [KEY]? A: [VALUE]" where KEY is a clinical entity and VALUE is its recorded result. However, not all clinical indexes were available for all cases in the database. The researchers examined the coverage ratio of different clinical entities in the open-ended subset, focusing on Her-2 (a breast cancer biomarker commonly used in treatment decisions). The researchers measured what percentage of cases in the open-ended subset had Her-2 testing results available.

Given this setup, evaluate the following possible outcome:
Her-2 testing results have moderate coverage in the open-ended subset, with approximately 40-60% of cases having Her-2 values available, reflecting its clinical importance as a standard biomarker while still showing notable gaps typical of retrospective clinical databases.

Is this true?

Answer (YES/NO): YES